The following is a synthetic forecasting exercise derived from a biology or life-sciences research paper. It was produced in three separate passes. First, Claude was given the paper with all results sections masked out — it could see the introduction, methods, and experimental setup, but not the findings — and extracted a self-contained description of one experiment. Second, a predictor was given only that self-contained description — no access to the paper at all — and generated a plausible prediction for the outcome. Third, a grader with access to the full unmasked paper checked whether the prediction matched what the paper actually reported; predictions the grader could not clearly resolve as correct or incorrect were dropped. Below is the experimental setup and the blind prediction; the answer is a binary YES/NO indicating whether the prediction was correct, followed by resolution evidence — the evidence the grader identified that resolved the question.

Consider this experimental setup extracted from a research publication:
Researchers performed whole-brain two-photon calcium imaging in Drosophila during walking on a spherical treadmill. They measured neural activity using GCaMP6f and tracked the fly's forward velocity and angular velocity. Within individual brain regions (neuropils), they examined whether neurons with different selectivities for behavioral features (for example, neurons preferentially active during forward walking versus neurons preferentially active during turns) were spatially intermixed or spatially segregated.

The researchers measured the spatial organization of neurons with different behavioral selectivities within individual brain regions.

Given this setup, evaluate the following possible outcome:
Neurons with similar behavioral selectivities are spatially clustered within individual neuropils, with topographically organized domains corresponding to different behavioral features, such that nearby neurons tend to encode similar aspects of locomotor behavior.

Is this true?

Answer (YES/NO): YES